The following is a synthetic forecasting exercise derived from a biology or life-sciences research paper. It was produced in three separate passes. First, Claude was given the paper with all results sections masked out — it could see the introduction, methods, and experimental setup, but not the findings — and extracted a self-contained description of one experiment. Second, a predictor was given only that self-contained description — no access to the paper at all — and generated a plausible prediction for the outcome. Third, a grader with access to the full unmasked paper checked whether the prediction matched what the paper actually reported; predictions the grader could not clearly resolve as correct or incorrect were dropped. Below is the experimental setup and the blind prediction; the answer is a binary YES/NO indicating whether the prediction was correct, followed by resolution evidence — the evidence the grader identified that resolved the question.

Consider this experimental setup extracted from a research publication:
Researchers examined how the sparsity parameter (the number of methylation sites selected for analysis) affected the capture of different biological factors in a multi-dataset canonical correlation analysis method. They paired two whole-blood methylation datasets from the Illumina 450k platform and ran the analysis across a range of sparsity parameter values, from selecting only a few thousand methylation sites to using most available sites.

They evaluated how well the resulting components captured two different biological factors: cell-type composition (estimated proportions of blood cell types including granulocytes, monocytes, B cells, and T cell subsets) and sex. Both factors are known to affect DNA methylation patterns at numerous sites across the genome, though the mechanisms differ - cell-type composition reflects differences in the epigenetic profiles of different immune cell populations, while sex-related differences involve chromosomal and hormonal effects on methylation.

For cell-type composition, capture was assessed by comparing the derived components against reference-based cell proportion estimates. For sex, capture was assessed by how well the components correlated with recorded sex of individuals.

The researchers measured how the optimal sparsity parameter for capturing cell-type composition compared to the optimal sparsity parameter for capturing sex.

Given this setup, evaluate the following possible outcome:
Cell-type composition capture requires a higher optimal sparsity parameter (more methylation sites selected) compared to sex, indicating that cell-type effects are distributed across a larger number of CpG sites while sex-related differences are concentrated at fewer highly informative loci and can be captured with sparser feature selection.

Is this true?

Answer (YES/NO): NO